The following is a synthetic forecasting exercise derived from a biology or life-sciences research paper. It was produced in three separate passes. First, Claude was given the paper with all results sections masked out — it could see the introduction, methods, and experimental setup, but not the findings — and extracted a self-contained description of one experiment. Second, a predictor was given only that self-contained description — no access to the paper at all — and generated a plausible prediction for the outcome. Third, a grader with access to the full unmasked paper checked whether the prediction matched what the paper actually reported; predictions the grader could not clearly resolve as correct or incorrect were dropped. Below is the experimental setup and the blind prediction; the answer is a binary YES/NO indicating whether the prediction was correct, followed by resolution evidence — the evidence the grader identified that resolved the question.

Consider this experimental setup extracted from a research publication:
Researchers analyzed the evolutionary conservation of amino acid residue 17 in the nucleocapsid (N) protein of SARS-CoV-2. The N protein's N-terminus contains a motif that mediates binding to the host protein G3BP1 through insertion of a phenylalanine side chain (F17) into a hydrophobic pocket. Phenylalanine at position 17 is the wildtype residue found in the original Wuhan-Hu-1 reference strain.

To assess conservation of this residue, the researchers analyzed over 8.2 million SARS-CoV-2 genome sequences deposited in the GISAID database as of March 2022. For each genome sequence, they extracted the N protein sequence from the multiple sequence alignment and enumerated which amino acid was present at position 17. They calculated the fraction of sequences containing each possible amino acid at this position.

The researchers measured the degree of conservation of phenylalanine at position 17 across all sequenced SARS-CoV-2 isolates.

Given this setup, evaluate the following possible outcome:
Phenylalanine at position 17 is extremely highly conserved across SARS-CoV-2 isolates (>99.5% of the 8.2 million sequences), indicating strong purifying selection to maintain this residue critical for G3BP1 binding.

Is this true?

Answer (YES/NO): YES